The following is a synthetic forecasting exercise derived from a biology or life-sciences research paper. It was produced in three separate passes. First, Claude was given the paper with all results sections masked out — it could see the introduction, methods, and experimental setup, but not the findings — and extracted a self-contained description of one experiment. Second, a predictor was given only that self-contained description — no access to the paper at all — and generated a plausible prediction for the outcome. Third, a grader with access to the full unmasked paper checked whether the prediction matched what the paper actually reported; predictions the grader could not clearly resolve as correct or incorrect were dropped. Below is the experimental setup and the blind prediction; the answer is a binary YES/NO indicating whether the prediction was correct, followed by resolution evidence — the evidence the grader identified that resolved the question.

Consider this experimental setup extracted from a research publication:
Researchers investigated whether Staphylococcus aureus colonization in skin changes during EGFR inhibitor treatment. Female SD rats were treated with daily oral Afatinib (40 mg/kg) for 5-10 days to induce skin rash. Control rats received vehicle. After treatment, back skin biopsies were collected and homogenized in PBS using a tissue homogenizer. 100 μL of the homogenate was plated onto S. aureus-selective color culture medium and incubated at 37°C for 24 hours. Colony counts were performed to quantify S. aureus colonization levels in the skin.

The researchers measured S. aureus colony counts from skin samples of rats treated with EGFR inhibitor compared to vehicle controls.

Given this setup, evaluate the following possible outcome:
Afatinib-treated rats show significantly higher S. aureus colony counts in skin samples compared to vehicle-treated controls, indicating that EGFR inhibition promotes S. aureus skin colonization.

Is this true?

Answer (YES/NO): YES